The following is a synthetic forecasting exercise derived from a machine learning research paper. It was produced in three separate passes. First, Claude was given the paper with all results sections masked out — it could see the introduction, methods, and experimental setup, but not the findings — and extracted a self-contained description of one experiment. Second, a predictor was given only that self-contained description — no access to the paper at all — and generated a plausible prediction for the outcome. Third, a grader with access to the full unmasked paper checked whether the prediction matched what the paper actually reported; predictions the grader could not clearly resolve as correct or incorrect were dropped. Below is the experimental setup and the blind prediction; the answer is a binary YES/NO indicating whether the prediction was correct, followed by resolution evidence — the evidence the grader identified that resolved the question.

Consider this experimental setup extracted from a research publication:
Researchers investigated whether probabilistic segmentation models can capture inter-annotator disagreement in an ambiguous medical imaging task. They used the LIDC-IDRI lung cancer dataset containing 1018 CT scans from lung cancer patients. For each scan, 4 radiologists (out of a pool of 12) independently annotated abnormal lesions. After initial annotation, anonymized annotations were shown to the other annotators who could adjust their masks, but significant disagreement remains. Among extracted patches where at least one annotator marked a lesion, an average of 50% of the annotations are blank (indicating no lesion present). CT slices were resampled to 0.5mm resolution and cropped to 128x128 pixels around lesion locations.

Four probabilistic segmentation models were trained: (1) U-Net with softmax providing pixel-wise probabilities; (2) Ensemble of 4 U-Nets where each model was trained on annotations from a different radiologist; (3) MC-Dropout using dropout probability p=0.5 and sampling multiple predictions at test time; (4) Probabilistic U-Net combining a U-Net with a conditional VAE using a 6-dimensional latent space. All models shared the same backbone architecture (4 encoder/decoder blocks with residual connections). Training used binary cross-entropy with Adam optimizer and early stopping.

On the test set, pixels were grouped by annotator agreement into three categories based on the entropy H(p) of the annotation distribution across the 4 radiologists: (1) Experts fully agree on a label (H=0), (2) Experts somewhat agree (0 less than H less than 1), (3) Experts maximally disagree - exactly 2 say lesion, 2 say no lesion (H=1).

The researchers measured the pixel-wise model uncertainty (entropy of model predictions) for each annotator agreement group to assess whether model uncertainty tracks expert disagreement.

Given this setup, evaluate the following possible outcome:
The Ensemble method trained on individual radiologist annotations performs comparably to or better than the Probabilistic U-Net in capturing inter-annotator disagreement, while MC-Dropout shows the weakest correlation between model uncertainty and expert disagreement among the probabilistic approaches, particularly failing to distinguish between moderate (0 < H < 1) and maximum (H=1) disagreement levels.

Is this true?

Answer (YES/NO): NO